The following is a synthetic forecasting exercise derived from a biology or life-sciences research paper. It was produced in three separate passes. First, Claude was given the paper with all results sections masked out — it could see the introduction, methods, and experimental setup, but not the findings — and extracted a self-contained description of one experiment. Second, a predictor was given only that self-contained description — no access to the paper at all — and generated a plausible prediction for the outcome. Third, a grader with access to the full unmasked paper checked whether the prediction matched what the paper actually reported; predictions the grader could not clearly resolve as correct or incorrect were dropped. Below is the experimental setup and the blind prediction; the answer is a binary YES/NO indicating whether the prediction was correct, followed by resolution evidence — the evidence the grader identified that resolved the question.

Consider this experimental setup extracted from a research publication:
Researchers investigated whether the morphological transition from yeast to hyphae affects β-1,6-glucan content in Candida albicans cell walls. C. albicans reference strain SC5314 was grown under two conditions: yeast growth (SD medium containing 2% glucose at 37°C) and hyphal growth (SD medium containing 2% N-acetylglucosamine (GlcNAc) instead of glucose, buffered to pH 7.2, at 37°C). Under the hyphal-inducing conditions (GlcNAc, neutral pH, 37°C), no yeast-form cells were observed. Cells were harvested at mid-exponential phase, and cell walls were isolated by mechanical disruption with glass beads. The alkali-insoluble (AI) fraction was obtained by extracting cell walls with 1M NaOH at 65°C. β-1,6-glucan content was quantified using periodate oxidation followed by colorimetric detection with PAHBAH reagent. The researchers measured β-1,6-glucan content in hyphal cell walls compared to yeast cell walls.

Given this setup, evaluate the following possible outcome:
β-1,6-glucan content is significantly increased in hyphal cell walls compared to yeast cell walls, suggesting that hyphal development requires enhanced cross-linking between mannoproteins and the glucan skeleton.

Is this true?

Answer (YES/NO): NO